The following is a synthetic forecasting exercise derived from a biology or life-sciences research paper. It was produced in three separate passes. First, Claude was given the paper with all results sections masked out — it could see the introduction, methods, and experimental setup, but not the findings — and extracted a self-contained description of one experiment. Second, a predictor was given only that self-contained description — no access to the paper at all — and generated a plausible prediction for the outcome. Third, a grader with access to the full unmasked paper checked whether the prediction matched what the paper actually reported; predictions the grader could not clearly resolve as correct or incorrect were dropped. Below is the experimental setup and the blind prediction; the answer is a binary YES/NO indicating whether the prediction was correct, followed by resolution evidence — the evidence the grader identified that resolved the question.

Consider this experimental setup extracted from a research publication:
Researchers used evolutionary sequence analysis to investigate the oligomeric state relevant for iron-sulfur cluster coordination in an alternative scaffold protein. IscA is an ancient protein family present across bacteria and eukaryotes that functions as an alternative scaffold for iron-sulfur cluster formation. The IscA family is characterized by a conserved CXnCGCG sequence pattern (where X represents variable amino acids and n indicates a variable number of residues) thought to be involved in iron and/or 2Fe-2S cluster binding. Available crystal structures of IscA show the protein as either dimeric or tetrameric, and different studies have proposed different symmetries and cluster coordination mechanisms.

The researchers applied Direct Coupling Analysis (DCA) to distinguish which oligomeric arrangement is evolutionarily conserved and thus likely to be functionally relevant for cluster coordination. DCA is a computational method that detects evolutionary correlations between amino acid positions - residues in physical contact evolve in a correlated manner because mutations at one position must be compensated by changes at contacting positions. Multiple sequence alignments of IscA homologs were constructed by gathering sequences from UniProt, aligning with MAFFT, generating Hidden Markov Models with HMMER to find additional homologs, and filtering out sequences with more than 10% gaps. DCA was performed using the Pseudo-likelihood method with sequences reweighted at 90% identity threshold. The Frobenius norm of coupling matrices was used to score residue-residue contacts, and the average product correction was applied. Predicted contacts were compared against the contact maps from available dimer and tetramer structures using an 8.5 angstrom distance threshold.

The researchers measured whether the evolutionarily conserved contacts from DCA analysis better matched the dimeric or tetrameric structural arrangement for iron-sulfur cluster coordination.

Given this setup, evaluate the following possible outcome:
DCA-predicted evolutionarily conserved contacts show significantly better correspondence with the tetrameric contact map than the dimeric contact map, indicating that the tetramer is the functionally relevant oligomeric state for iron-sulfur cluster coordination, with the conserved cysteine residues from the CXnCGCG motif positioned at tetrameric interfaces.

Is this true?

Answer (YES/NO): NO